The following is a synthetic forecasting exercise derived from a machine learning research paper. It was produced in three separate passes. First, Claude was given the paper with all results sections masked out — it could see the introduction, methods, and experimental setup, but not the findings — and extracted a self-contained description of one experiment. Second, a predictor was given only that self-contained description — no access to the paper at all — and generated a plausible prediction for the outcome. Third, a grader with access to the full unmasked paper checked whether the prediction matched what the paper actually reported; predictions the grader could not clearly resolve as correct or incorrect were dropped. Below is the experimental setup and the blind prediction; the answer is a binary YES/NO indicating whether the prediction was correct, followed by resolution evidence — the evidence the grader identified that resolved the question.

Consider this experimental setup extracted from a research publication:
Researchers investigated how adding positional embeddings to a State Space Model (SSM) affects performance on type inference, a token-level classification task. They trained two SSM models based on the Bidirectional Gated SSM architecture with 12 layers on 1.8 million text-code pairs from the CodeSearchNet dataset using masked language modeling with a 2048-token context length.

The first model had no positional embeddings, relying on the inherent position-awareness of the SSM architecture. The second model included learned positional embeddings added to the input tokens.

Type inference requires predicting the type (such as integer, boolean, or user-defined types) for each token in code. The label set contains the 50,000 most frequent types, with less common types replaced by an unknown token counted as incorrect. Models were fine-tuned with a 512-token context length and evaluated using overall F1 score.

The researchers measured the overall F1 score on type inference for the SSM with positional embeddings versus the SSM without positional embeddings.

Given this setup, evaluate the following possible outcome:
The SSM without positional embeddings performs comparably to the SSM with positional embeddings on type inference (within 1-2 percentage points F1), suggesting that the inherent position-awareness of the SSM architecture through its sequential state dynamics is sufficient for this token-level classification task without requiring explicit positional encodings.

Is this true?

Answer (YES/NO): NO